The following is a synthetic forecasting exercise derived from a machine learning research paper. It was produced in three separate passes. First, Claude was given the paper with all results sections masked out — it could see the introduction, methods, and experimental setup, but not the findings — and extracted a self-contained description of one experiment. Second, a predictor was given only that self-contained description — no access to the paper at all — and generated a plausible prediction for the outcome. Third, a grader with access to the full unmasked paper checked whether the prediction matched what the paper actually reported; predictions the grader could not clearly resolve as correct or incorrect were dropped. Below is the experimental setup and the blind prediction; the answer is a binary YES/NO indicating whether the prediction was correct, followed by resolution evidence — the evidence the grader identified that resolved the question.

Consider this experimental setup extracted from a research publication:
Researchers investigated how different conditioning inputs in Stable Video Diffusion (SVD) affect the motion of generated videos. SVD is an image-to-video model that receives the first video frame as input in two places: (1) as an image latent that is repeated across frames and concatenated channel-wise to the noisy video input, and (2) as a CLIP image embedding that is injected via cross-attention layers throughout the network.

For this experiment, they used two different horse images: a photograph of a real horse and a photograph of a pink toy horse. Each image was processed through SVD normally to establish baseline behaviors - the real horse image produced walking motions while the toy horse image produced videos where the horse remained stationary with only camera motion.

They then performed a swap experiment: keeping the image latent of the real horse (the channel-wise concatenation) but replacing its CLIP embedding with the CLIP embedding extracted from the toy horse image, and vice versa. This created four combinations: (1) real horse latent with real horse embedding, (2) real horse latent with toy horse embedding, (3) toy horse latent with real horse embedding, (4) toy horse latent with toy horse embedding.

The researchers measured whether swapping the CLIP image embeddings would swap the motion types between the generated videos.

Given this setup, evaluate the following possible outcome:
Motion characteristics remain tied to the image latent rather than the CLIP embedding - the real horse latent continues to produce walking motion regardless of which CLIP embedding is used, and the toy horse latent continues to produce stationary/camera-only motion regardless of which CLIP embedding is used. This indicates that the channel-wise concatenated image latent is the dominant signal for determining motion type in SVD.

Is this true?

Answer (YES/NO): NO